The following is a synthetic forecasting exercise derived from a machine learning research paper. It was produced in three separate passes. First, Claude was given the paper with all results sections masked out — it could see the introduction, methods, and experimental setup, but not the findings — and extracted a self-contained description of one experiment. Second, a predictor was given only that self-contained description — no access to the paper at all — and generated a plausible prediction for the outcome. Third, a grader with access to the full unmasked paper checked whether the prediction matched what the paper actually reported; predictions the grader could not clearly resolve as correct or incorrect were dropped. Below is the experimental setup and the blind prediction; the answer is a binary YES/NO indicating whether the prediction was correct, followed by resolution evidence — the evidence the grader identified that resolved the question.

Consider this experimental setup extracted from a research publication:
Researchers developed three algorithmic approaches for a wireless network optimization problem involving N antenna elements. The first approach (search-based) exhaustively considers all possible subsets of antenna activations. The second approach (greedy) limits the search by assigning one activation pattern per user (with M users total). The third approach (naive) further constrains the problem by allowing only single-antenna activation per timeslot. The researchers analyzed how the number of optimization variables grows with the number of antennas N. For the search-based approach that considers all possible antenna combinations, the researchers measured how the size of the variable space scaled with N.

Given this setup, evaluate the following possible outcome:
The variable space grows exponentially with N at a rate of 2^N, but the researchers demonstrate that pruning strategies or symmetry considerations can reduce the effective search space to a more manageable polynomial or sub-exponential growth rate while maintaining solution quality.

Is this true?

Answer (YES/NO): NO